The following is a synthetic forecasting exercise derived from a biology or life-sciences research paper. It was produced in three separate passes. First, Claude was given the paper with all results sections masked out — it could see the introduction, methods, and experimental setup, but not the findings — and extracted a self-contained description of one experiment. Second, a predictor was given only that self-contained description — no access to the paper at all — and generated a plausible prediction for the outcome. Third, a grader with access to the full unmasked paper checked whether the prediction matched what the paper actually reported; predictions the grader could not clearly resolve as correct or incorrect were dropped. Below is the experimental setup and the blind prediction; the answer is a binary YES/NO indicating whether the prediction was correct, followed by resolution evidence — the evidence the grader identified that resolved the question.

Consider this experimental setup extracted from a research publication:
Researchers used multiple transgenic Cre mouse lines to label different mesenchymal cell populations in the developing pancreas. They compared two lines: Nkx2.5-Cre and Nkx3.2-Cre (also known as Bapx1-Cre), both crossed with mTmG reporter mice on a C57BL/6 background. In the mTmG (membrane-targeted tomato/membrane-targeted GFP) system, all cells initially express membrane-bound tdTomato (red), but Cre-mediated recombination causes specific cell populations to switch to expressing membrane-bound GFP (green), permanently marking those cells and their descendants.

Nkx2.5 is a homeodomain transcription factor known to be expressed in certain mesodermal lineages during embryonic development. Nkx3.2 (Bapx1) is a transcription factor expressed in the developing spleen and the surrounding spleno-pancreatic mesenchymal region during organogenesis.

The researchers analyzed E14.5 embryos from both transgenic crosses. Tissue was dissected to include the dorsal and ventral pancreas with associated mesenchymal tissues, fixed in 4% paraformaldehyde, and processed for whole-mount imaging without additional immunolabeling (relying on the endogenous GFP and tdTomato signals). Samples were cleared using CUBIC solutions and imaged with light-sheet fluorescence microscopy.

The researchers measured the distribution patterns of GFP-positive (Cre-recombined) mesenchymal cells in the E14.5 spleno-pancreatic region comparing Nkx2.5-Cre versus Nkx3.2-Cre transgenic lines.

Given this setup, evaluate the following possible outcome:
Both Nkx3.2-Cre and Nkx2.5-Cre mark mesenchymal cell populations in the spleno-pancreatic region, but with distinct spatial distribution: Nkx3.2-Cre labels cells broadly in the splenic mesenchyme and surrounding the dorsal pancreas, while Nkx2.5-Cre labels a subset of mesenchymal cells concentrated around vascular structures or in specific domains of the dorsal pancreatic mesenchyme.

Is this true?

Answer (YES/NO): YES